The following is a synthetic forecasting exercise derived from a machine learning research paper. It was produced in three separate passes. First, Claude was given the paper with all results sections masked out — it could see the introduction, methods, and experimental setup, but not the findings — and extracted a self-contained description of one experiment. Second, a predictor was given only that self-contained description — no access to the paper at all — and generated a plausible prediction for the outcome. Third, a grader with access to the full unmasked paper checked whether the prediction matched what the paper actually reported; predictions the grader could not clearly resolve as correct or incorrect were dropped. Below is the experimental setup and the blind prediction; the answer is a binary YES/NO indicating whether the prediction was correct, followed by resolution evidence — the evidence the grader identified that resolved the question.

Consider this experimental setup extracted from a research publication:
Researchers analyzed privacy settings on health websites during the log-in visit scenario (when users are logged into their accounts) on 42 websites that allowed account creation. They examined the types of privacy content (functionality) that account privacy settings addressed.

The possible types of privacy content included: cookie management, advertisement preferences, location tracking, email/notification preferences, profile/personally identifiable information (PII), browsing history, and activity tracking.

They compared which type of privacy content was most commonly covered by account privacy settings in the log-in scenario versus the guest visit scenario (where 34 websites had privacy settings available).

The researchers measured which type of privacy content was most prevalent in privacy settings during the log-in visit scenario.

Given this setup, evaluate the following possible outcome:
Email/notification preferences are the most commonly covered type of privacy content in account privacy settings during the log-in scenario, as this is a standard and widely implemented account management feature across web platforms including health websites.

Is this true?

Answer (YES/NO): YES